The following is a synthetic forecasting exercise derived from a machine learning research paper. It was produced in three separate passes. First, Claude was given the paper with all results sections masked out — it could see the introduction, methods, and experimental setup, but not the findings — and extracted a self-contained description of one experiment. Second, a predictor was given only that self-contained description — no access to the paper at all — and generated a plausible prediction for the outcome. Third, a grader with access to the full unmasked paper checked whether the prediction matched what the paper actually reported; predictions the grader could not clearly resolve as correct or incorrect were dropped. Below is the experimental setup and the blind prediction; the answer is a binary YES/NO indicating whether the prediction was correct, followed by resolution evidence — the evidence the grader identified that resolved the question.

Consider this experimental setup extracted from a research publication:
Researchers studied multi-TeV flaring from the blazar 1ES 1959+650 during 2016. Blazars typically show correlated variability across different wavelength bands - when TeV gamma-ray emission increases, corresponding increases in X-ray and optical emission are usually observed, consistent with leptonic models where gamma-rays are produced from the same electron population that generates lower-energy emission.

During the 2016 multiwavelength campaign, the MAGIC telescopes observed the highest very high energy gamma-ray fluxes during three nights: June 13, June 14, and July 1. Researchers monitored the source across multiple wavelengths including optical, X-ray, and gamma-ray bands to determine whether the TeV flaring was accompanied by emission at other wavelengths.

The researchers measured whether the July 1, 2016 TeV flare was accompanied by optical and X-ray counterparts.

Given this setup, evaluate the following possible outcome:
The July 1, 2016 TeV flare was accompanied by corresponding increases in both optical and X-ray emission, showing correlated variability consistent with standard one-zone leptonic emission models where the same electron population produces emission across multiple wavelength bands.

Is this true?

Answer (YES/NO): NO